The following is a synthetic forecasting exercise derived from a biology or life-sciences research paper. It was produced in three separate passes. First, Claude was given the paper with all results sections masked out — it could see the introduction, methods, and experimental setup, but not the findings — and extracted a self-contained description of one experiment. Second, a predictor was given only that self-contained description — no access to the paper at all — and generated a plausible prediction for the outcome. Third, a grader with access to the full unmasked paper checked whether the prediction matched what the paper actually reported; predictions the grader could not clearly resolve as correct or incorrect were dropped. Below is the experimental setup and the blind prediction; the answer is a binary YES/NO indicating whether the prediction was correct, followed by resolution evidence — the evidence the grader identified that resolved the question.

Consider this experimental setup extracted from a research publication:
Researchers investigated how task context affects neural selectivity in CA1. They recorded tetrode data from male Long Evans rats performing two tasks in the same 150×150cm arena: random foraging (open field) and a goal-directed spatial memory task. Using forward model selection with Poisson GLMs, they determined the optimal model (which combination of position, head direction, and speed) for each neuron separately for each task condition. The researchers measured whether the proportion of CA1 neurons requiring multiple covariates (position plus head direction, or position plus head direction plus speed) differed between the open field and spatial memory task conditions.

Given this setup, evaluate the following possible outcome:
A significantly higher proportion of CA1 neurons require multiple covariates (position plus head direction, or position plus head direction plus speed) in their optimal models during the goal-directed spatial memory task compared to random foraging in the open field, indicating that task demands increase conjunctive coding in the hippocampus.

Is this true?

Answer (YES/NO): NO